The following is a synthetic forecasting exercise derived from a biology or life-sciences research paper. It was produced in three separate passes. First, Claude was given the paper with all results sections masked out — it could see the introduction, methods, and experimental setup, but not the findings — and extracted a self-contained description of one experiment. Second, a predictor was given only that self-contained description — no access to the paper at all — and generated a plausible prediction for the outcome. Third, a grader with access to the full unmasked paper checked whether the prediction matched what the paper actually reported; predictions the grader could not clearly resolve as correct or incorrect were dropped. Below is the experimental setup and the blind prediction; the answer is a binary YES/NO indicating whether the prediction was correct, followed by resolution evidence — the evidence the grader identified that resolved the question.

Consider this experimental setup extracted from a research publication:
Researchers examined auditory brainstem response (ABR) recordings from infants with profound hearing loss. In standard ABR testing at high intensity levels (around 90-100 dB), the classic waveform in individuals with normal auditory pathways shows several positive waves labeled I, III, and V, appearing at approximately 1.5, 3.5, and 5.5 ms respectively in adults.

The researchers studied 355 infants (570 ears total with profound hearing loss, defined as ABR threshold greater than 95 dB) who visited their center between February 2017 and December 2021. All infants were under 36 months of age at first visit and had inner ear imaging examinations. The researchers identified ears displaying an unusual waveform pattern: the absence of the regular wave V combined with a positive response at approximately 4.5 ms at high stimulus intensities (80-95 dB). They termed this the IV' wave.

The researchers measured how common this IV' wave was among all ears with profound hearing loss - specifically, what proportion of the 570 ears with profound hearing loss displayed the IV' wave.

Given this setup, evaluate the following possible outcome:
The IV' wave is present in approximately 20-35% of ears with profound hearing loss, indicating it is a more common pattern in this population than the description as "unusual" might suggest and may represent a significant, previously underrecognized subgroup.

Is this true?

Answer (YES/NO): NO